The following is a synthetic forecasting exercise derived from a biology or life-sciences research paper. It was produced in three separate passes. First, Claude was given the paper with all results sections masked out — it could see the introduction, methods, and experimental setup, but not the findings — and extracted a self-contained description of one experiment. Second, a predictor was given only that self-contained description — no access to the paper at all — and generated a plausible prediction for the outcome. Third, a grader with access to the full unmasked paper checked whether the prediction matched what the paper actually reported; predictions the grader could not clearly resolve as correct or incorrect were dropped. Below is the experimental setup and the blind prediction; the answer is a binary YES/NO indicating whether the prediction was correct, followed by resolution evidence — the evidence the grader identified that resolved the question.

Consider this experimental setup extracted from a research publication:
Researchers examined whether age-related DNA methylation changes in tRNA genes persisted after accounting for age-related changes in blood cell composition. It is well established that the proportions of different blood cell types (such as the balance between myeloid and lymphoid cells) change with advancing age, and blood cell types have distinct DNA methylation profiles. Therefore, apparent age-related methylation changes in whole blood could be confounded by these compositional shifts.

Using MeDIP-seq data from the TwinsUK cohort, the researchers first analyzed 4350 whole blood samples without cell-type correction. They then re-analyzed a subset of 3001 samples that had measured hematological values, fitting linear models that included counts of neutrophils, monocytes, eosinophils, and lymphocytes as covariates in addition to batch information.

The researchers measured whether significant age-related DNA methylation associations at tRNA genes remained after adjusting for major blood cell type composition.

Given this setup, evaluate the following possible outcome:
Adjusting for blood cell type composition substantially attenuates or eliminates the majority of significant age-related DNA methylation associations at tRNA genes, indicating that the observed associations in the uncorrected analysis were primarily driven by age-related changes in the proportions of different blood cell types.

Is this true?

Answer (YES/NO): NO